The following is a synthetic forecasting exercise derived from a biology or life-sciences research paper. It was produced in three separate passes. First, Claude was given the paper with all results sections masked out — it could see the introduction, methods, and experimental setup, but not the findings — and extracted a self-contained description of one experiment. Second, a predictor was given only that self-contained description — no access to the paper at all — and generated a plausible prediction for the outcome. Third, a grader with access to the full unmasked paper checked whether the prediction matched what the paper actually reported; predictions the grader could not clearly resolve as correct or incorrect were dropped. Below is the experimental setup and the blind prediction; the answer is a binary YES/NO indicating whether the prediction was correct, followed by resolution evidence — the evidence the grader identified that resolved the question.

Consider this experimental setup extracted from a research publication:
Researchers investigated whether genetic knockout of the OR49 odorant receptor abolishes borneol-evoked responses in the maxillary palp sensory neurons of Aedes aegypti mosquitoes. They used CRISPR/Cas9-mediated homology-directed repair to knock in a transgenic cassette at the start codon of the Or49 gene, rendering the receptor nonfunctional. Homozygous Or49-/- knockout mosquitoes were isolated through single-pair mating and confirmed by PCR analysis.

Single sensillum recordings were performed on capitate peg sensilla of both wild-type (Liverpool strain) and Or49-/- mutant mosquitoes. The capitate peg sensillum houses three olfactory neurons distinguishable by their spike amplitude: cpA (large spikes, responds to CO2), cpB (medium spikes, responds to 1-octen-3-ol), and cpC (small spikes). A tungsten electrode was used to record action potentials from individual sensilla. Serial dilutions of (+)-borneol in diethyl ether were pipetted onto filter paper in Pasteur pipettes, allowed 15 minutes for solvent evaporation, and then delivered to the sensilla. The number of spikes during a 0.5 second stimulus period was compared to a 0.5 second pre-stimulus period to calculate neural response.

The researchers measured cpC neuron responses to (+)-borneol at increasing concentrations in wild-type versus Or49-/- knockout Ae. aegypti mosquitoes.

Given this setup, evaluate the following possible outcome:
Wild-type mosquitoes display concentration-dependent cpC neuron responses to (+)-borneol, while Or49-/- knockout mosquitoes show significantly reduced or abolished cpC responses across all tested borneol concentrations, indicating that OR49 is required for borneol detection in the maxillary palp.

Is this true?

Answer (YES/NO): YES